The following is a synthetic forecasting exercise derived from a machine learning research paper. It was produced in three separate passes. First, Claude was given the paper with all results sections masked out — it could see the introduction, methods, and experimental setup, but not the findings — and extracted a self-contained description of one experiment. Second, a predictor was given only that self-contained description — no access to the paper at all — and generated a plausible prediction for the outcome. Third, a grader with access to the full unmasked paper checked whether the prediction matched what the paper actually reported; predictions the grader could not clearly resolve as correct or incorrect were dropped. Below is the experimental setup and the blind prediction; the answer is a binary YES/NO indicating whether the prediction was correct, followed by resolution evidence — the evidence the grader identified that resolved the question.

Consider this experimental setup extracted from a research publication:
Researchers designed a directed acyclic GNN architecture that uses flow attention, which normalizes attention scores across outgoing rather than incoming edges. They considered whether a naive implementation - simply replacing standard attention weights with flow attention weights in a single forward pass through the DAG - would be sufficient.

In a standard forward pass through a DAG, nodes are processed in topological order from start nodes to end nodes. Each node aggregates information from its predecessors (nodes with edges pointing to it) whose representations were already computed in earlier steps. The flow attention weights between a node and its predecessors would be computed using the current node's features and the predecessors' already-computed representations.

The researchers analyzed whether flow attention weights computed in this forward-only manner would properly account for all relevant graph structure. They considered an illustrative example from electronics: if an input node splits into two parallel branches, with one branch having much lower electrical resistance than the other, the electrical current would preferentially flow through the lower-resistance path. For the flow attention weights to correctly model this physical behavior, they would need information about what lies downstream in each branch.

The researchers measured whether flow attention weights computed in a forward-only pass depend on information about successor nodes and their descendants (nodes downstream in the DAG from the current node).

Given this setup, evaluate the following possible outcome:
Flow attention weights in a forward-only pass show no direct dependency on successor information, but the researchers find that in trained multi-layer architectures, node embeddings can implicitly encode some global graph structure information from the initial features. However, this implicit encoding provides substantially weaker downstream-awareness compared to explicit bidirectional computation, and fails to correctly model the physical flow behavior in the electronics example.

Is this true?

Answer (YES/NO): NO